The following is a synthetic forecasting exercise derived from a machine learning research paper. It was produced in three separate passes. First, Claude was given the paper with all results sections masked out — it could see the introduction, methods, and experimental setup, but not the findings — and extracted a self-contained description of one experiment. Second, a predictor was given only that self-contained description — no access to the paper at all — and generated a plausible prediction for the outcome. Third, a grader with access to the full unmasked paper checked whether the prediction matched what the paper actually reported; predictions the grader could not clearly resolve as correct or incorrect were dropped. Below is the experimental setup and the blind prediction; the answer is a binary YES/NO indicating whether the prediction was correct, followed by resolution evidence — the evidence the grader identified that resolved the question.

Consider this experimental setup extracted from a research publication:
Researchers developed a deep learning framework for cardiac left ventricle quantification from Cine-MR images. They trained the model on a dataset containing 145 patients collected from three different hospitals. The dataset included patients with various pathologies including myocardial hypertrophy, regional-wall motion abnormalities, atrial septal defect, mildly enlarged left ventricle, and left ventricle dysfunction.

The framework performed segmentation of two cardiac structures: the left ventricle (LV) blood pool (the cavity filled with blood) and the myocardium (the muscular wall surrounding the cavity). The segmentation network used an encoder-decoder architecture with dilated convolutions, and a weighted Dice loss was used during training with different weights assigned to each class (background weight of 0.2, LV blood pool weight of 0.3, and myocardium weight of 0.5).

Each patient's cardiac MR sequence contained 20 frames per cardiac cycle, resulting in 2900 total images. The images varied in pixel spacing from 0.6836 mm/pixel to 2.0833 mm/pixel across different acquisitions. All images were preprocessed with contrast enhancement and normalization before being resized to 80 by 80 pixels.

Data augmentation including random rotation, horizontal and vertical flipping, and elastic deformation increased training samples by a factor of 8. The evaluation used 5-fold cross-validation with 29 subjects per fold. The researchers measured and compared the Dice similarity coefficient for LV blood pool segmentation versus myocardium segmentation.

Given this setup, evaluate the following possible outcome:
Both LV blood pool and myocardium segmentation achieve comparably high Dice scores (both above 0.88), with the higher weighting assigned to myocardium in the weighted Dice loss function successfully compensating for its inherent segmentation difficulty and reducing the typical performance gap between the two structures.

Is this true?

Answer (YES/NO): NO